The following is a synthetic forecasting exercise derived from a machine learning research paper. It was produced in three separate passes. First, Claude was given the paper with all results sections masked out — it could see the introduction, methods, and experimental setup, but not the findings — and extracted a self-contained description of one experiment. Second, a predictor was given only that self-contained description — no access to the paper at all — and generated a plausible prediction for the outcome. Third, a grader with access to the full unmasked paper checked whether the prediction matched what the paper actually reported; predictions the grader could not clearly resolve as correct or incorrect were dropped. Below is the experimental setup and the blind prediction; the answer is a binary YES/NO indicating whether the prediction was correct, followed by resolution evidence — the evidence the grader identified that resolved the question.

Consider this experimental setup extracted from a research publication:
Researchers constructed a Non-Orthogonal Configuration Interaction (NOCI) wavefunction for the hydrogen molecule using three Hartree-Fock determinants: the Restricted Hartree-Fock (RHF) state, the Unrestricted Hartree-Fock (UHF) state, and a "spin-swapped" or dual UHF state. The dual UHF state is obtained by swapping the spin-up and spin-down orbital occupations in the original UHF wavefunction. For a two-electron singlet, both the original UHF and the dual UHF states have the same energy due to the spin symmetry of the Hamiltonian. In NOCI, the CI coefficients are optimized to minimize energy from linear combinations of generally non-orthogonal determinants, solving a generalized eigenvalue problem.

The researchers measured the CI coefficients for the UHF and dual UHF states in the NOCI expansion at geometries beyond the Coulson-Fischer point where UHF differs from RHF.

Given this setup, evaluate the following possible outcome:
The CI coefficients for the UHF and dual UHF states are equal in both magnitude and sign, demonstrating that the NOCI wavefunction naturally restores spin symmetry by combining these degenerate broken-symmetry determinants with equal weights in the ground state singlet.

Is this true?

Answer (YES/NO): YES